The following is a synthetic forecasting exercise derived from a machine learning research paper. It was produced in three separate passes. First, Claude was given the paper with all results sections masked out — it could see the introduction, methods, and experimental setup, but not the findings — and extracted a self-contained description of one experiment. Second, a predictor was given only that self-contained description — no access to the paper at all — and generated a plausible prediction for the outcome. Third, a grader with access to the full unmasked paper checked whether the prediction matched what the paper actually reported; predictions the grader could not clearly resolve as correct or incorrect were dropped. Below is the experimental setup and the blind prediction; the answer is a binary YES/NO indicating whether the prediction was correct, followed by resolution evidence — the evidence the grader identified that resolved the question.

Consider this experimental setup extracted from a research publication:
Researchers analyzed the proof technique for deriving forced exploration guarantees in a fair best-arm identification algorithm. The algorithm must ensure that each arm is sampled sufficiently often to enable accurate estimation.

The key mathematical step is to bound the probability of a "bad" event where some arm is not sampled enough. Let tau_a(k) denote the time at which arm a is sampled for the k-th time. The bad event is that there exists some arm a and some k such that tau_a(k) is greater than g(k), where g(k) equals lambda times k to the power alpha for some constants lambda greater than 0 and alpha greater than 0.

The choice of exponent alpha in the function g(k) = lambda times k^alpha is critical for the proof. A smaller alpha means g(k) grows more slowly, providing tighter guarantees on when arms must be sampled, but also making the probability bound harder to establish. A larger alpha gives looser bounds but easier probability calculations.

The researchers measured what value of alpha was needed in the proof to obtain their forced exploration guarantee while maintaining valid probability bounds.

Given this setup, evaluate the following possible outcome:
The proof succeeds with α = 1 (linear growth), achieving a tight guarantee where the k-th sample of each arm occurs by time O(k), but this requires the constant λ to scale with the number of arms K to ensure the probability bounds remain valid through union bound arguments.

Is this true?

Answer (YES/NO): NO